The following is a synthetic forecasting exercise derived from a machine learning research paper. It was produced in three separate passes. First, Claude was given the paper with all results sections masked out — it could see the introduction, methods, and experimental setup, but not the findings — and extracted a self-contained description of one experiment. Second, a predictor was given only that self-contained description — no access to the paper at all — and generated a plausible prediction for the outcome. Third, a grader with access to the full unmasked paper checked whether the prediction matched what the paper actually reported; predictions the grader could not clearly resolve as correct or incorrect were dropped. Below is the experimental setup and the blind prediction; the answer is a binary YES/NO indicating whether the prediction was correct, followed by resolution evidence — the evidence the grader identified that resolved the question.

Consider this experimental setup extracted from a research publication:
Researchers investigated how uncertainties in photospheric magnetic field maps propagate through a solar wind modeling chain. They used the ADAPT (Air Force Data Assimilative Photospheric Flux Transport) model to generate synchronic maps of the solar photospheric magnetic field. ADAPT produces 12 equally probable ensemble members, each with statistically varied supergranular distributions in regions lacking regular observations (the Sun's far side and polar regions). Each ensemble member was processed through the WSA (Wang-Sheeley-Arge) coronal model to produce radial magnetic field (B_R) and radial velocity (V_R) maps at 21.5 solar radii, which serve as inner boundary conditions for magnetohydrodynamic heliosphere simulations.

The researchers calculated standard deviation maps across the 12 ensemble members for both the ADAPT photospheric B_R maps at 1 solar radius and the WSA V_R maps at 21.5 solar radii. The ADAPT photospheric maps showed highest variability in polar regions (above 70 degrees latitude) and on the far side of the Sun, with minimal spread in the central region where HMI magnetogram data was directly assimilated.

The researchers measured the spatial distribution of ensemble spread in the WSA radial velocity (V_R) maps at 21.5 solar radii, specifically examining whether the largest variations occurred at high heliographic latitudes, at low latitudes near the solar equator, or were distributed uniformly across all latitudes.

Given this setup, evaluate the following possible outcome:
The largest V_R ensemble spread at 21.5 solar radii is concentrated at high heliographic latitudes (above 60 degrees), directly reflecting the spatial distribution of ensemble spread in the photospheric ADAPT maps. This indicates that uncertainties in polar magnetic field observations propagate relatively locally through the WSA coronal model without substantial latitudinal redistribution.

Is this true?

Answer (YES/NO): NO